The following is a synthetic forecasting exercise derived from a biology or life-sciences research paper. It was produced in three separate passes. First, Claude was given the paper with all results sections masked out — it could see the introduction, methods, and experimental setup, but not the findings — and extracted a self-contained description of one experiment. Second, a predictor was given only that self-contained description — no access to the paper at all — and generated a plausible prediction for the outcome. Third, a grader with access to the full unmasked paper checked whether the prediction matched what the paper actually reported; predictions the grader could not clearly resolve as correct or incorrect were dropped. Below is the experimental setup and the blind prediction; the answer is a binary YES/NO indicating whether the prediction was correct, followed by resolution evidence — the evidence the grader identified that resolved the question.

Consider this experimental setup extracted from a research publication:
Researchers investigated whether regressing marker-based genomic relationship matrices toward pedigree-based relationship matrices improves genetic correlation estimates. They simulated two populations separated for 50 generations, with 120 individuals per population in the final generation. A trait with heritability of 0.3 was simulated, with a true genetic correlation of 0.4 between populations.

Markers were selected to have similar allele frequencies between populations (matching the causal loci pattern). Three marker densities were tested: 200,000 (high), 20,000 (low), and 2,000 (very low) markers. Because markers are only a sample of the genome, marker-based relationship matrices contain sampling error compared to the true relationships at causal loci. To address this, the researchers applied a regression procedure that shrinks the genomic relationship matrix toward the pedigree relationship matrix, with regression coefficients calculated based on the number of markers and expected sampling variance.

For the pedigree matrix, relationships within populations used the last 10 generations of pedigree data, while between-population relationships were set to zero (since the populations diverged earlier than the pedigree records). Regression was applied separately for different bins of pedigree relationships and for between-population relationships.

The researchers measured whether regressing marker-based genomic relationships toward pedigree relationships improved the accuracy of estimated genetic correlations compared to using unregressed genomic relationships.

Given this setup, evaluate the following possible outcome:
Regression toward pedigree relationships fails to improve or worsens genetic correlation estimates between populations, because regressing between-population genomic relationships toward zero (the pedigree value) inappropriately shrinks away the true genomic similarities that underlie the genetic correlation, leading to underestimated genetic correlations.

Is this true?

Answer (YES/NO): NO